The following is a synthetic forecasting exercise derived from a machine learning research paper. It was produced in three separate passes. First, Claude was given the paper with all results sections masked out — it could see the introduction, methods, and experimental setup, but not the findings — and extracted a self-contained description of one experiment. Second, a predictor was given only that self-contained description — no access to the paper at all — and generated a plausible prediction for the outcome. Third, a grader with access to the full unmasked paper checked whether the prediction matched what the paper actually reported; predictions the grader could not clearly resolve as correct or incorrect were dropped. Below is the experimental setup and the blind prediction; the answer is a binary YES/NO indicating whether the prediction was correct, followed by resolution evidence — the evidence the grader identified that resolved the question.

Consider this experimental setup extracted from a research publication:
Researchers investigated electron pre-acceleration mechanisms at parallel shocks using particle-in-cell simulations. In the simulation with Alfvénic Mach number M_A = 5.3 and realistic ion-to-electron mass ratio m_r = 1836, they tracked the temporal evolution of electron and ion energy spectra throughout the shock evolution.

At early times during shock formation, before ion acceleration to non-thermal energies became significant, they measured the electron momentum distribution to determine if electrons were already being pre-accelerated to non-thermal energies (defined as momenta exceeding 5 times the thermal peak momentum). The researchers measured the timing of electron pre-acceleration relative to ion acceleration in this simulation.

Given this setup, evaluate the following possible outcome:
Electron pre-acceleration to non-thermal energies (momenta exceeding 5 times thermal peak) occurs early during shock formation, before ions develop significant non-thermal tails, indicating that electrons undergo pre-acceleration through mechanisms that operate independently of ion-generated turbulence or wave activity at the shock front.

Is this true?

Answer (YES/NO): YES